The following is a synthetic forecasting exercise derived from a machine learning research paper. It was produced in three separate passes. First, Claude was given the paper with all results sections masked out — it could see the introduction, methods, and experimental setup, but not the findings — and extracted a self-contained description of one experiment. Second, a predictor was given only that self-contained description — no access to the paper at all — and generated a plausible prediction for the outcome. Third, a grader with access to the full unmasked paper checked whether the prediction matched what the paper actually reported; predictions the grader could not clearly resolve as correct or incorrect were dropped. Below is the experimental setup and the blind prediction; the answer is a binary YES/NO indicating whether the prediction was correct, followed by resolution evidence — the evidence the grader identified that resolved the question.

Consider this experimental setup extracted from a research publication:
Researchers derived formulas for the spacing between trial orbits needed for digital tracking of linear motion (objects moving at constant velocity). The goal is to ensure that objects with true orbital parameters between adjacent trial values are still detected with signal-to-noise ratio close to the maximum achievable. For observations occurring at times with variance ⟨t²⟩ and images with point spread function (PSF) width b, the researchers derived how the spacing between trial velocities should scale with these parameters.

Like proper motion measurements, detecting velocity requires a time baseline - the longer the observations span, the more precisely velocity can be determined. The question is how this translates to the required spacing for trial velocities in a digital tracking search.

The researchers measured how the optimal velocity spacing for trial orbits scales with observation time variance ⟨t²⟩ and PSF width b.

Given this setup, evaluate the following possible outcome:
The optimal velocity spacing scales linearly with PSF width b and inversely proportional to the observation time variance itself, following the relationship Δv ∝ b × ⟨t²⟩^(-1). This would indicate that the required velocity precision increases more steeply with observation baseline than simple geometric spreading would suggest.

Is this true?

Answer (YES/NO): NO